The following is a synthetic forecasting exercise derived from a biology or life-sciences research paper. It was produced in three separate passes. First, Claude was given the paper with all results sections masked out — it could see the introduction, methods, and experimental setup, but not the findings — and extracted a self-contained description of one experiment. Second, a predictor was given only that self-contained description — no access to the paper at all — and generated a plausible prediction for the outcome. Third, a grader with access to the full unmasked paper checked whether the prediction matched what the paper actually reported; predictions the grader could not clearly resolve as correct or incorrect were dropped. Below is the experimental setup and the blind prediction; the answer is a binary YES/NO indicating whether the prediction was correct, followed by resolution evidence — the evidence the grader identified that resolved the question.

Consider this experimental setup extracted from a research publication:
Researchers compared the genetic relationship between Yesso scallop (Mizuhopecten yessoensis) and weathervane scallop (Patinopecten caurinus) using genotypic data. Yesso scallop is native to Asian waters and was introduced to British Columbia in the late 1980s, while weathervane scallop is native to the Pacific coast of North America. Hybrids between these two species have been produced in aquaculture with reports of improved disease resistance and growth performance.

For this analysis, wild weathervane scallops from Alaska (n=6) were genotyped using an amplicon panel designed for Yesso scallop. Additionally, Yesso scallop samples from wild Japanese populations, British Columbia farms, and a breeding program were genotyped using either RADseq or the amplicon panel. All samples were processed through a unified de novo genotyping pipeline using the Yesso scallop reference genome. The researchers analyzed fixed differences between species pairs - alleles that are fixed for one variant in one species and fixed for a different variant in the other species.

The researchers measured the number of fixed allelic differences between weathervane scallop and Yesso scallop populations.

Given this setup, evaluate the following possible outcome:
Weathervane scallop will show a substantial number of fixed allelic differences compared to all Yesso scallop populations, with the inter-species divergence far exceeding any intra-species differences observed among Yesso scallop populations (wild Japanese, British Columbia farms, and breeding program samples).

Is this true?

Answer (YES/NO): NO